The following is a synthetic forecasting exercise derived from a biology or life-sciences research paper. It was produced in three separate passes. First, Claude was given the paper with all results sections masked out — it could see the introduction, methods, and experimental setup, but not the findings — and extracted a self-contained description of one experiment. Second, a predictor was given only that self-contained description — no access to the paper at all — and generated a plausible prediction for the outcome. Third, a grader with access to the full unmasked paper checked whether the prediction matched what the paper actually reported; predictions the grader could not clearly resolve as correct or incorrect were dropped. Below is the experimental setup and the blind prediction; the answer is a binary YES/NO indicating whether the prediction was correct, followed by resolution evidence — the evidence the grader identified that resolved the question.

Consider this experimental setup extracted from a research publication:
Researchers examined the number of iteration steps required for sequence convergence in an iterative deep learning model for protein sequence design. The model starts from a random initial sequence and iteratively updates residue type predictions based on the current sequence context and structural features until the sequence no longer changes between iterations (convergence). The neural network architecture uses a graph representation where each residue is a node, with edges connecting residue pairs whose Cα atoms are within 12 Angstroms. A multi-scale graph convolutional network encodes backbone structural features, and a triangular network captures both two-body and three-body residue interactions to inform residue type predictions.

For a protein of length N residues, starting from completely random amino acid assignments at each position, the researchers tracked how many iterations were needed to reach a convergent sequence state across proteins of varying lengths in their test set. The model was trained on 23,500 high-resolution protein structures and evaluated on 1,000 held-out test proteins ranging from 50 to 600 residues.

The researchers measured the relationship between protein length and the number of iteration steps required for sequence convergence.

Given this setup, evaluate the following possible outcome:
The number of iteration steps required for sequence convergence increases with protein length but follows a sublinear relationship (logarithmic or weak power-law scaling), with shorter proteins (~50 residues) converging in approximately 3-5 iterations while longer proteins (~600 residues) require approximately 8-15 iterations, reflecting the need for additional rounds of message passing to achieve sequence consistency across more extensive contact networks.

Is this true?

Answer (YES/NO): NO